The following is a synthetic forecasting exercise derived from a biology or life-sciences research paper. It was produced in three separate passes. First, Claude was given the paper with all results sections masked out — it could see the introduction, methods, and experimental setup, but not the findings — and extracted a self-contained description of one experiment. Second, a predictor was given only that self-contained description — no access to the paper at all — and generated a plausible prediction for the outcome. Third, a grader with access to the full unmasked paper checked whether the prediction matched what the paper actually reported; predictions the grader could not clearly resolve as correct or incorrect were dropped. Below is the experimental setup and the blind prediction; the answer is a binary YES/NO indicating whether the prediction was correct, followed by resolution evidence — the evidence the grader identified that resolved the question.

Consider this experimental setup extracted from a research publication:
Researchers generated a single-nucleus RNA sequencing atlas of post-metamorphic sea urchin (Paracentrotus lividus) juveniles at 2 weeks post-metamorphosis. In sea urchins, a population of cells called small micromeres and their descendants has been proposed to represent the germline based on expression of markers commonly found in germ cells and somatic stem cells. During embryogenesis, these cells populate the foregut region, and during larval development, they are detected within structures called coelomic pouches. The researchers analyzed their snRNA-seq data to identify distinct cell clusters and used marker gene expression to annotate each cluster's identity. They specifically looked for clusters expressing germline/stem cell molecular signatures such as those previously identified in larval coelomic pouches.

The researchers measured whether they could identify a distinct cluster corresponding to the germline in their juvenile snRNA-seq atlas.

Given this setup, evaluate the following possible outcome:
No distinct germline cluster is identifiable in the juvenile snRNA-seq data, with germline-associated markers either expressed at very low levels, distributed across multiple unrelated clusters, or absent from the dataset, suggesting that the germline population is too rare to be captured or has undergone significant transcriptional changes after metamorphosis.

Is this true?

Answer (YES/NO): YES